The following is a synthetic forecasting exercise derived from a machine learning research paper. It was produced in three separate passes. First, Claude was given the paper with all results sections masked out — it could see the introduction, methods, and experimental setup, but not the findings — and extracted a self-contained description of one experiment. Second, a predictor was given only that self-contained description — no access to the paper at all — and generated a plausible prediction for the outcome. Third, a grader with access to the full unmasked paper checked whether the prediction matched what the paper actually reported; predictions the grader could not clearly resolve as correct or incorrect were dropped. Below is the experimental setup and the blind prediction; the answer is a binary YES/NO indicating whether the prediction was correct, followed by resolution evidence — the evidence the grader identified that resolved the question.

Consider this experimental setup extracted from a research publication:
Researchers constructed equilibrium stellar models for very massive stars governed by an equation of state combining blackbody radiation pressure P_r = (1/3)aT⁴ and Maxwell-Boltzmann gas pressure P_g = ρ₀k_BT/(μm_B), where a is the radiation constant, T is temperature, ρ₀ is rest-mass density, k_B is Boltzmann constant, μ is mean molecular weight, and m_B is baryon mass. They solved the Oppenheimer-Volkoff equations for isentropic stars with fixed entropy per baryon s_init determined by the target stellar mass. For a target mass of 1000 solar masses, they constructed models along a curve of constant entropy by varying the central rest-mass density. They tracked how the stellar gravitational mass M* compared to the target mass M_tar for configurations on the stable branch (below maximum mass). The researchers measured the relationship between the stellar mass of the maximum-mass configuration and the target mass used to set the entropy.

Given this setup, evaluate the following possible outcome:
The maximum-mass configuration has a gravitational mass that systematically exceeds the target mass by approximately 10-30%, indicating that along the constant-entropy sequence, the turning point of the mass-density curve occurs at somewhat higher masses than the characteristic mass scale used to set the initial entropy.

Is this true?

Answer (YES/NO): NO